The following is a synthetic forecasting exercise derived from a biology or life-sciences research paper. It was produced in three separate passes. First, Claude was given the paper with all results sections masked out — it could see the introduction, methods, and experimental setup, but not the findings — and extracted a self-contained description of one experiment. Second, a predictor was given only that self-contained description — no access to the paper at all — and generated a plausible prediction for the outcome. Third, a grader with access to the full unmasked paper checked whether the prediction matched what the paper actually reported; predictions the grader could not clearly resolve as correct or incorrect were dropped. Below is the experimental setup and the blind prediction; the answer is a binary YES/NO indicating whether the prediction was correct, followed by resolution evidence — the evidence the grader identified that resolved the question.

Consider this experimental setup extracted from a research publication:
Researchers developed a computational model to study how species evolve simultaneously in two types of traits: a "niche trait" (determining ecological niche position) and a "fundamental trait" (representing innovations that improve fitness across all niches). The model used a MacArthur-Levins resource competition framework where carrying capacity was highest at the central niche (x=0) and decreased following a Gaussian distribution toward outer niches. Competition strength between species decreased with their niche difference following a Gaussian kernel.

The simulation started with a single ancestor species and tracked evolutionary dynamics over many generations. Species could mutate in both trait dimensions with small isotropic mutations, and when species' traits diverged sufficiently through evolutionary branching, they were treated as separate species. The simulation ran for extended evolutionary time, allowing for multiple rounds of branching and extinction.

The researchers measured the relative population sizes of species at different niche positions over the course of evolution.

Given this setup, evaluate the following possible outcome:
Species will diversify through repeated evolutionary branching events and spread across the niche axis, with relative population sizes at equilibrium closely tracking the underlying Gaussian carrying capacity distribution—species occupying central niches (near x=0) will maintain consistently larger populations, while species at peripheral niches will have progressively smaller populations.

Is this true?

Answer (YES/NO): YES